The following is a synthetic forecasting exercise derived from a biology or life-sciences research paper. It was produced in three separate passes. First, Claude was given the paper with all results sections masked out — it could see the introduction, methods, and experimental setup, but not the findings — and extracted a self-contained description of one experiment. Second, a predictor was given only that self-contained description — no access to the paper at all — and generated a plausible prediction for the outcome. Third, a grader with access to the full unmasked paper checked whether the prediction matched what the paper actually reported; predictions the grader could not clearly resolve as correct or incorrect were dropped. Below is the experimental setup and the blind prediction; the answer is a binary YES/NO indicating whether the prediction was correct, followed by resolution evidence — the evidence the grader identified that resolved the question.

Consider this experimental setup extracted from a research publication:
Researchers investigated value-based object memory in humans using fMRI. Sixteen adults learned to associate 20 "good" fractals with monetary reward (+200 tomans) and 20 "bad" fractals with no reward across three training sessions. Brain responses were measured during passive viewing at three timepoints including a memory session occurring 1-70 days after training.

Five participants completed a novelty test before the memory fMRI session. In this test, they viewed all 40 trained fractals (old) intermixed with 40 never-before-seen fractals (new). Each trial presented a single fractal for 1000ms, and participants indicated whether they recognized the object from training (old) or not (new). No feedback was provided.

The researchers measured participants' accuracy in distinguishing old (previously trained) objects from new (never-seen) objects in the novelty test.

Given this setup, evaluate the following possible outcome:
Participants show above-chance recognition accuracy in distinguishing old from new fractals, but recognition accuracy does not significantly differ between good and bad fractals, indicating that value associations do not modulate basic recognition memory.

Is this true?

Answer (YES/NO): YES